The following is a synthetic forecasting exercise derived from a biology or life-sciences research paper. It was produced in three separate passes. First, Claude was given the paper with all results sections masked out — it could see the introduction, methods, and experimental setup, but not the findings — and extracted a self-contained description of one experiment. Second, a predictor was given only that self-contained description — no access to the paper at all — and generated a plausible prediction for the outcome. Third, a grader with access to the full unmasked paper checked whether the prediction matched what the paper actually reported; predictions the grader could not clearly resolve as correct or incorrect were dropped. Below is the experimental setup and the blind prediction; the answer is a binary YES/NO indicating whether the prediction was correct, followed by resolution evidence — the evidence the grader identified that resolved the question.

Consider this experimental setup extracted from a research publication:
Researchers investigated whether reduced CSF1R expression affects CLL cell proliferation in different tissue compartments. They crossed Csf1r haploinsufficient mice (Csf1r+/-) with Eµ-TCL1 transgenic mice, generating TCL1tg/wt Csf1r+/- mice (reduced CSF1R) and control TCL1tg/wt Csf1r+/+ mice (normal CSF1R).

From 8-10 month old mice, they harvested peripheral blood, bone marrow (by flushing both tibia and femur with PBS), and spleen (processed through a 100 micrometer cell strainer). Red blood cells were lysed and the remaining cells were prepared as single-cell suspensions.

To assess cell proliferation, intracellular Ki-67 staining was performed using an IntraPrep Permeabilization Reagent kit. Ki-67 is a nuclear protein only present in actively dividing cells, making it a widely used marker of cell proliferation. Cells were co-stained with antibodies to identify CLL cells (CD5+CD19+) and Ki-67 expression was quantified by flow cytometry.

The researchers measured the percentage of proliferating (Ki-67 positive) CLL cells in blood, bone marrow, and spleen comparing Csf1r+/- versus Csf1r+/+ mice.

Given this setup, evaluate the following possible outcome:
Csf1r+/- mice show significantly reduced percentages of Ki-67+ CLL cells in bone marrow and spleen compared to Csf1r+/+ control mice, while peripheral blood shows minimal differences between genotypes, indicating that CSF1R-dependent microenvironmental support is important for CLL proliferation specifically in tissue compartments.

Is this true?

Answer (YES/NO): NO